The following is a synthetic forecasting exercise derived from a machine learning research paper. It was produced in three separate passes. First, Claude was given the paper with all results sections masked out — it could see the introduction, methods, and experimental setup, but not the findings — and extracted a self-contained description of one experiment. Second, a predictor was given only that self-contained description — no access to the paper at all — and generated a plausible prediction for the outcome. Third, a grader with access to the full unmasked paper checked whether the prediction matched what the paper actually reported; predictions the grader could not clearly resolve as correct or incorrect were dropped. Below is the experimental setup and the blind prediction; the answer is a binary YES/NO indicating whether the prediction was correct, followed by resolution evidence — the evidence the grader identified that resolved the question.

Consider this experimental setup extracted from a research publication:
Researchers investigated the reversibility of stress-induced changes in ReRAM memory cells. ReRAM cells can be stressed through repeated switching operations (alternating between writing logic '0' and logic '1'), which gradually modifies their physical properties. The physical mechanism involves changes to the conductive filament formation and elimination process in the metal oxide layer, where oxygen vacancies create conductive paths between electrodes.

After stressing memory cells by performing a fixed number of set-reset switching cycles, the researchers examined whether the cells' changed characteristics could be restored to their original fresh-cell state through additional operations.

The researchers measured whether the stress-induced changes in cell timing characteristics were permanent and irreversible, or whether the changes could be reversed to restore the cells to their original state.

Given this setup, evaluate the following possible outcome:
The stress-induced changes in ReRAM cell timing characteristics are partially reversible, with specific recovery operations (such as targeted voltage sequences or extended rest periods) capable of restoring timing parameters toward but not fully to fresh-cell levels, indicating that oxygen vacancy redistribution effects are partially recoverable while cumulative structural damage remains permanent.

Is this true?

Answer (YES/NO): NO